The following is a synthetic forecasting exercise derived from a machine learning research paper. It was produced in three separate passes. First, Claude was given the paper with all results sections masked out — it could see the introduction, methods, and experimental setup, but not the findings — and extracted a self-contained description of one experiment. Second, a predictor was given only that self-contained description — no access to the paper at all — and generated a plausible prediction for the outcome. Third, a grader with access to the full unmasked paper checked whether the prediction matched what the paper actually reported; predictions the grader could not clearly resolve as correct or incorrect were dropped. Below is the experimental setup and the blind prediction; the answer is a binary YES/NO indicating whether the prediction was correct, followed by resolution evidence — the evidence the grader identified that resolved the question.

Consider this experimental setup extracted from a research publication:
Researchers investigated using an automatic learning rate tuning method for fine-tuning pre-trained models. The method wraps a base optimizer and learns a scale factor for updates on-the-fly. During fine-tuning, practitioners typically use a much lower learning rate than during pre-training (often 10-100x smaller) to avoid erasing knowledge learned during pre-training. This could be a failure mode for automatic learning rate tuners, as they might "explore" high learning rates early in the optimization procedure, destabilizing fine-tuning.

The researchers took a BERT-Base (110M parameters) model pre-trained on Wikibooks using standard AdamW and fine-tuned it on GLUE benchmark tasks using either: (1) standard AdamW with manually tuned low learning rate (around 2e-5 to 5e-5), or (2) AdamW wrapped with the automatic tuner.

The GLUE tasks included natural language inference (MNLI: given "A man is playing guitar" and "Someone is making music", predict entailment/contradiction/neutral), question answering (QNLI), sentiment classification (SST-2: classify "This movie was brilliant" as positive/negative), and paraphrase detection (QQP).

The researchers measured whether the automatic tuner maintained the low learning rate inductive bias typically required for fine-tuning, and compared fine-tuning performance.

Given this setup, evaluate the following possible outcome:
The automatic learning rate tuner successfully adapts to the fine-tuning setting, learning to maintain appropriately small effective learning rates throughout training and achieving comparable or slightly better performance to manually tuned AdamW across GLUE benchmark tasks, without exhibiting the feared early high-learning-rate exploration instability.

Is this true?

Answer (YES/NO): YES